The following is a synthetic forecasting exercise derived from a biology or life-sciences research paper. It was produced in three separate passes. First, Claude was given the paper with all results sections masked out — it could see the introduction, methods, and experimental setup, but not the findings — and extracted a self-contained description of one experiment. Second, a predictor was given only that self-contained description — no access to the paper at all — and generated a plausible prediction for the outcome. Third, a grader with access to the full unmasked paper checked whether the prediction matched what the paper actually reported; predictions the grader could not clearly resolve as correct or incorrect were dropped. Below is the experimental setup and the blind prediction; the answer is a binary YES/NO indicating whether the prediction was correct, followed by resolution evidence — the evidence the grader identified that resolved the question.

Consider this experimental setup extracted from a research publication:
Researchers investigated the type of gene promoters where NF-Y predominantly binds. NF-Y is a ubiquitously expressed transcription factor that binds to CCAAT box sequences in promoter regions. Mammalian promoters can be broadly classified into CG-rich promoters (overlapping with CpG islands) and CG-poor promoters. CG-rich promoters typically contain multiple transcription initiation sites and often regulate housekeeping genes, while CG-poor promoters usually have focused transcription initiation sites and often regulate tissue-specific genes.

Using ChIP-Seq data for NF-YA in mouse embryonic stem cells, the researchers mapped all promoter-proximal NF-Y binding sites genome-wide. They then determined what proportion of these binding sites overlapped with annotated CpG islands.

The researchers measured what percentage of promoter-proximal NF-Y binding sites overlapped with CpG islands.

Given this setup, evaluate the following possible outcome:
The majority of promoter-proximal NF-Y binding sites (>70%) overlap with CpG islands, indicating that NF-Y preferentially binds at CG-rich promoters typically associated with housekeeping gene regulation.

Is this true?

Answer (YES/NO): YES